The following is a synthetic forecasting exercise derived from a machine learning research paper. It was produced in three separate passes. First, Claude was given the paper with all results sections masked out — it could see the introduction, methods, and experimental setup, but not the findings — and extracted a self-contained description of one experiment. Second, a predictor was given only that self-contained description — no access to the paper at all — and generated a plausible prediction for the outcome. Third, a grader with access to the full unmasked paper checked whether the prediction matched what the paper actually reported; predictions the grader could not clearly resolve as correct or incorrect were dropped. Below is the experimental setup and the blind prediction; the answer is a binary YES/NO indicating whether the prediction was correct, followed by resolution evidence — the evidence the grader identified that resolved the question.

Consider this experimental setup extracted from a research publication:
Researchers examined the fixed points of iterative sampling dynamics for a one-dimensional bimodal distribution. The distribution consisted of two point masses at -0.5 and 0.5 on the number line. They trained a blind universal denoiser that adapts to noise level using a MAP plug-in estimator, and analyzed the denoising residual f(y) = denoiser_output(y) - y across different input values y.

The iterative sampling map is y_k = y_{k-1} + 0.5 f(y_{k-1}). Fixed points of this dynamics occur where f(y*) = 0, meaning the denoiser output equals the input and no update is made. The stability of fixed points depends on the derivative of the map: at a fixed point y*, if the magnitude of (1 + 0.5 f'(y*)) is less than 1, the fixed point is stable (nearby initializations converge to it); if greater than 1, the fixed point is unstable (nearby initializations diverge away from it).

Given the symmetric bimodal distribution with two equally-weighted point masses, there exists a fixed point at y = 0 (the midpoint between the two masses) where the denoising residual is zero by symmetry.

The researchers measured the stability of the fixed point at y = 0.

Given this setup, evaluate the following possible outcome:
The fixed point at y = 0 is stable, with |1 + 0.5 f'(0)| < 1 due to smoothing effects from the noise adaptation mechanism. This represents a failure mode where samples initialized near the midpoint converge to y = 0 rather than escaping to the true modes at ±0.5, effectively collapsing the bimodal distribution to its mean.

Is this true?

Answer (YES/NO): NO